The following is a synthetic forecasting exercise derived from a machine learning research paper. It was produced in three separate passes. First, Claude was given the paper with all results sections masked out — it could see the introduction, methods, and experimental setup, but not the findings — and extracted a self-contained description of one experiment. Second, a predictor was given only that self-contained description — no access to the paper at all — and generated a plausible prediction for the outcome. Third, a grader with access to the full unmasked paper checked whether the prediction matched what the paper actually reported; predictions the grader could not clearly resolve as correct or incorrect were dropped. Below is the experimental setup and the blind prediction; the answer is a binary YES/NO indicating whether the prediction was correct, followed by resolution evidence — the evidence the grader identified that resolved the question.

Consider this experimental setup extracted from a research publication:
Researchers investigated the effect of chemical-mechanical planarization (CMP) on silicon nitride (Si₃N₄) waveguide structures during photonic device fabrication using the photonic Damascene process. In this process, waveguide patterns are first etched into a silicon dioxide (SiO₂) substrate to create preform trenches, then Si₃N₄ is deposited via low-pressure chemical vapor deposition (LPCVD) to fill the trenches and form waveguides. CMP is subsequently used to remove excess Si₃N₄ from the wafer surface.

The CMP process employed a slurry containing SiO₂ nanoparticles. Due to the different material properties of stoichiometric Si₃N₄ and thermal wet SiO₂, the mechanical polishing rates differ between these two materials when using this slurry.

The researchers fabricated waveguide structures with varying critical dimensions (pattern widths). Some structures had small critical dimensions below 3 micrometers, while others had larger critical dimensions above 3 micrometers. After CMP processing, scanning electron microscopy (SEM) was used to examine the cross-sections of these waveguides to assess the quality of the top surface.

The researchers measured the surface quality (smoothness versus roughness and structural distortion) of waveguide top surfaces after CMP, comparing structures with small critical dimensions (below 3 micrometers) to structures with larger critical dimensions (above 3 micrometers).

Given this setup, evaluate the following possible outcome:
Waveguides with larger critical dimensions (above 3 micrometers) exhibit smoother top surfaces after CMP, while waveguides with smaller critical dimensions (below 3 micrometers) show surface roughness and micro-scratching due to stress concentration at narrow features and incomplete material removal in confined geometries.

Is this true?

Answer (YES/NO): NO